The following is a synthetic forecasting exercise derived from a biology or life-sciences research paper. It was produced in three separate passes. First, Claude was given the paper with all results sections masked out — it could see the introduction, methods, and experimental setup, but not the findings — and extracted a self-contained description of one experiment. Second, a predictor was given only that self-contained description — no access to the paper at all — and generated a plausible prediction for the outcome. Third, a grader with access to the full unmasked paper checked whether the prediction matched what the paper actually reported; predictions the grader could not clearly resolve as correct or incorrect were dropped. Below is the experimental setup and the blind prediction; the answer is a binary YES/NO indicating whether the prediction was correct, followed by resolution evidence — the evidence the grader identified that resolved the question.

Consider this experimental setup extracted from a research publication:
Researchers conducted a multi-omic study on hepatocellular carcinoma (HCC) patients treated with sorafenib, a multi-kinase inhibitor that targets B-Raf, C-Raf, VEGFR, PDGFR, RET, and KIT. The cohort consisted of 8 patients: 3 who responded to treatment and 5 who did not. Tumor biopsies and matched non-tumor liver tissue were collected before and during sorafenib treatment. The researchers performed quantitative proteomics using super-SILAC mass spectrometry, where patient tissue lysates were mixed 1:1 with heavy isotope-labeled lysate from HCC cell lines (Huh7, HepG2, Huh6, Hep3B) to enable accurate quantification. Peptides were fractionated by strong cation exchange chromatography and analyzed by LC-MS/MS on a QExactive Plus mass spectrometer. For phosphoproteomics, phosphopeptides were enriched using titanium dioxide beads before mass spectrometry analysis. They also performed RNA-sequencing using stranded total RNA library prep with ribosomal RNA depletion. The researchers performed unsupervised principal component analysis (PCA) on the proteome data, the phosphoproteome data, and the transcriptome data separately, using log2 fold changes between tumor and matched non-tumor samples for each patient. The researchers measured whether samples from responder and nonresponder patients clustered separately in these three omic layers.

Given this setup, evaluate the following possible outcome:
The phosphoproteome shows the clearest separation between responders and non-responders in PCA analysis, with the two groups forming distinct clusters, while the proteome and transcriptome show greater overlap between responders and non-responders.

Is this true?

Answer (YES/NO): NO